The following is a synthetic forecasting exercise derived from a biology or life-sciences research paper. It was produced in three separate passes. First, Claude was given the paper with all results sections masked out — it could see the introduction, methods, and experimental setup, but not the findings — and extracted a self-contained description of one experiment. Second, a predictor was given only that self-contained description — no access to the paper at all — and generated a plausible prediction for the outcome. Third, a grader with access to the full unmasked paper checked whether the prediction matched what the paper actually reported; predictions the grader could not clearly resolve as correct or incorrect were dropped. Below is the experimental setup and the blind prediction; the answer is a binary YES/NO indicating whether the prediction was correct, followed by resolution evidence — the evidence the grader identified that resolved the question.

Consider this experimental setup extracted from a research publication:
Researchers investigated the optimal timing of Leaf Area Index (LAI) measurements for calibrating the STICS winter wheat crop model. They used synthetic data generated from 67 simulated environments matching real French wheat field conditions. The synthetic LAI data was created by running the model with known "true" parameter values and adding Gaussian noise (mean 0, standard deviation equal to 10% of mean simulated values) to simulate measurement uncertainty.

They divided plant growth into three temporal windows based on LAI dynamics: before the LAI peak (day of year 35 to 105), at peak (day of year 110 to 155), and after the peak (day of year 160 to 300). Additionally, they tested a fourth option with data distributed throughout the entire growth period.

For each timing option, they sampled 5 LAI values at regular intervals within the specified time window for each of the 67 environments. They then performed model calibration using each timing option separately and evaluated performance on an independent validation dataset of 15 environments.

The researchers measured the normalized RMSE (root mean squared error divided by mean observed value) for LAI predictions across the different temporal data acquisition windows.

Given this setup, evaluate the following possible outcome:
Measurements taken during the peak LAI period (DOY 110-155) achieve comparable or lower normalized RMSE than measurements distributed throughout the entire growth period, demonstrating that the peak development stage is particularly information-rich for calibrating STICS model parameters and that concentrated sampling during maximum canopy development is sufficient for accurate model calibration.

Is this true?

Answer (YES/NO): YES